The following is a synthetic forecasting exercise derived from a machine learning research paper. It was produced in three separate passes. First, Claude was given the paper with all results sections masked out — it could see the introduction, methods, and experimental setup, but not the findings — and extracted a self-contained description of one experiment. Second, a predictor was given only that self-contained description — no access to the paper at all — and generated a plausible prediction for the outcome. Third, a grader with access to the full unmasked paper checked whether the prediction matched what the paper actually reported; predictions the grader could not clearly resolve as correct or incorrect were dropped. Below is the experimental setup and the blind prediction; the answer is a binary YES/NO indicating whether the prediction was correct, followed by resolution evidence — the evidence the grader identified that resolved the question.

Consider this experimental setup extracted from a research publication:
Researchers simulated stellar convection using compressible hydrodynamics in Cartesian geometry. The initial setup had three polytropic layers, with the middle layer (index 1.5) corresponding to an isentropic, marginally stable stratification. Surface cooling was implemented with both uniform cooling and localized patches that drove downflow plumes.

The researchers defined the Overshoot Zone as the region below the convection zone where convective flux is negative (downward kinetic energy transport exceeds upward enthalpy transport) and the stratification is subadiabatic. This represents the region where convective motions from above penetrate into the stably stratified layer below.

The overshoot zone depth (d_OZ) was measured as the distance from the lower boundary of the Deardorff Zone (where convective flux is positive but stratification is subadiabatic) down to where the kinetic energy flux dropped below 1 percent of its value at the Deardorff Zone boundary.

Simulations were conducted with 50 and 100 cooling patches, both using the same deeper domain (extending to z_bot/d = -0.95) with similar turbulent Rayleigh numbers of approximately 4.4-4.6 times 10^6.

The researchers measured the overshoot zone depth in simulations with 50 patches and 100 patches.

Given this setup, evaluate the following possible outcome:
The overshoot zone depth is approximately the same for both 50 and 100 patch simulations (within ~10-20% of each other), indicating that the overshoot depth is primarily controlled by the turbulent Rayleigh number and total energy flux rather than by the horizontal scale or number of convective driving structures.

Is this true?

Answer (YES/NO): YES